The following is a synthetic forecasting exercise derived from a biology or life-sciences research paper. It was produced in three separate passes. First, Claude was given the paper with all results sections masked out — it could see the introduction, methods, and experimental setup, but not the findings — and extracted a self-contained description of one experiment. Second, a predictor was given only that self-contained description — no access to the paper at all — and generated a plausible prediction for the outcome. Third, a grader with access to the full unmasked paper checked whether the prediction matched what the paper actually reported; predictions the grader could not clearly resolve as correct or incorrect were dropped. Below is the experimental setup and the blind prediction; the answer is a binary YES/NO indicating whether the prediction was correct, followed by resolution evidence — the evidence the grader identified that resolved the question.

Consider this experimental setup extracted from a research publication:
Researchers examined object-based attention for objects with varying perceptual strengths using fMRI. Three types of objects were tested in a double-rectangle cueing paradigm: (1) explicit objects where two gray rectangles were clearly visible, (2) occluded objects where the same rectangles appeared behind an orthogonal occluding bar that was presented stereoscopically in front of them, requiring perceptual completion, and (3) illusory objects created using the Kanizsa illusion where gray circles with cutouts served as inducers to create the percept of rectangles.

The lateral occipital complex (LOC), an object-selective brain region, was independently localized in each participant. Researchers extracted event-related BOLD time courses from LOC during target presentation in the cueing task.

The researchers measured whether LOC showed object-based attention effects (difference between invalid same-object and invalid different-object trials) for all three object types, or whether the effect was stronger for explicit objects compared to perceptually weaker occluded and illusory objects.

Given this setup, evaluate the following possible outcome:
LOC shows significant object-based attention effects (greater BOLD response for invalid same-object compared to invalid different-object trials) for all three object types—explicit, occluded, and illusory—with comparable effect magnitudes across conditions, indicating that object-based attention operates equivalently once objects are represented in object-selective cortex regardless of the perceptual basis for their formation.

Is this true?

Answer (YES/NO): YES